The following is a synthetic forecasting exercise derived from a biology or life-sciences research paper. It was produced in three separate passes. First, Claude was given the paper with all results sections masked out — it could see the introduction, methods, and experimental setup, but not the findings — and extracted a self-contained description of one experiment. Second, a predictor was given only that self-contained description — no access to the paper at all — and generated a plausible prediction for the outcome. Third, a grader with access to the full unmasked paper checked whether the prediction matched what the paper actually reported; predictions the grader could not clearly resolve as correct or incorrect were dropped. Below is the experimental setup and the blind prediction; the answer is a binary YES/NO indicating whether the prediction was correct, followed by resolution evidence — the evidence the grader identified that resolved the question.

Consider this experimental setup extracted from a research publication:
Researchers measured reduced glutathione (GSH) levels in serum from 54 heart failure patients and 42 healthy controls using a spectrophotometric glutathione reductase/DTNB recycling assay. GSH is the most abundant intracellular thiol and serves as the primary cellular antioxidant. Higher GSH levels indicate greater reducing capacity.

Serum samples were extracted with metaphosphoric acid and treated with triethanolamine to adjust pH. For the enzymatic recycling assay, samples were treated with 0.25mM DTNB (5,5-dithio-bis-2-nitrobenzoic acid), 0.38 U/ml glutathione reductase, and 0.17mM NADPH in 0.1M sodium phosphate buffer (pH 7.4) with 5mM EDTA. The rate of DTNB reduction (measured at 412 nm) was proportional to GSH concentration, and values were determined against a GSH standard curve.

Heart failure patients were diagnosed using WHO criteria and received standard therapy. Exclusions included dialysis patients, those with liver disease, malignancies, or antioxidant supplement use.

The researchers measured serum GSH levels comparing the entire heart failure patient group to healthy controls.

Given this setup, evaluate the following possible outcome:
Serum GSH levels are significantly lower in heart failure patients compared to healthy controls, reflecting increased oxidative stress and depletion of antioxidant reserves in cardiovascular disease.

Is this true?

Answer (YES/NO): NO